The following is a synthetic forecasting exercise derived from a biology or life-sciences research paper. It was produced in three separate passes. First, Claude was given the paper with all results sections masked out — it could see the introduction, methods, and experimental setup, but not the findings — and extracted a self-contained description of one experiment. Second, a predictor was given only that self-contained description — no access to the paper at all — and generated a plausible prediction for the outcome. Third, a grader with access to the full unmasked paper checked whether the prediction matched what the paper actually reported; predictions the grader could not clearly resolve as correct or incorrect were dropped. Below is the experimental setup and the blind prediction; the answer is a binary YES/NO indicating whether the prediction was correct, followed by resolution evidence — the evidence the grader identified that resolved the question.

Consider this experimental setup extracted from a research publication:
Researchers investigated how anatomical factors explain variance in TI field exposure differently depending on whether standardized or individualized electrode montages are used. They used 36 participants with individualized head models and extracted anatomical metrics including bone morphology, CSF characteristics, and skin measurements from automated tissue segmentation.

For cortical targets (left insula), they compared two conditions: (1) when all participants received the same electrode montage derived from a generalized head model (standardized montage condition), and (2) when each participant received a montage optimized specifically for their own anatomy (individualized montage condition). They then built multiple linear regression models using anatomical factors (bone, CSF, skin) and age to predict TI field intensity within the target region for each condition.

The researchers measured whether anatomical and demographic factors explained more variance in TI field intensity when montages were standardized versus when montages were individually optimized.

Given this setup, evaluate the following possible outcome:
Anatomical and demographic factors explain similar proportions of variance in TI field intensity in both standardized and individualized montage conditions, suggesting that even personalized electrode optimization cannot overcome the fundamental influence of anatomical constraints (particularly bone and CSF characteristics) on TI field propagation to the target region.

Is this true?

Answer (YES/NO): NO